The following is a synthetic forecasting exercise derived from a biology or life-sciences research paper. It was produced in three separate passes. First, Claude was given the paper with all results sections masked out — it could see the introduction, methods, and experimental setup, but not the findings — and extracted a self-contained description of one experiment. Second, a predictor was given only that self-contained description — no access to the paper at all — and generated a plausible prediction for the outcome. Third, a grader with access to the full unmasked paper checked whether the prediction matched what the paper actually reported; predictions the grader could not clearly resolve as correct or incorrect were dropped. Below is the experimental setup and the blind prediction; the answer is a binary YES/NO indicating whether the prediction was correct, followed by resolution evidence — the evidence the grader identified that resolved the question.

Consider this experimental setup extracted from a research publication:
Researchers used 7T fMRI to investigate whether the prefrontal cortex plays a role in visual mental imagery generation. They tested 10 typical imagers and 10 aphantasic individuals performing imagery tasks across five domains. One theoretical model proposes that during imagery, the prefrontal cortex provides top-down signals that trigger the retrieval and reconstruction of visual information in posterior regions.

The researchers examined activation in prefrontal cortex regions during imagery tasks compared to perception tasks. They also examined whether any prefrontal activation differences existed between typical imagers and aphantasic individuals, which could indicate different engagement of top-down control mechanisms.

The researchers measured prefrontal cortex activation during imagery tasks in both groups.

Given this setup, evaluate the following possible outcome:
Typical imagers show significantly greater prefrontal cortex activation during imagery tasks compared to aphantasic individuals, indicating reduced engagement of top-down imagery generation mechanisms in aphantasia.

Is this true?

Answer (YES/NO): NO